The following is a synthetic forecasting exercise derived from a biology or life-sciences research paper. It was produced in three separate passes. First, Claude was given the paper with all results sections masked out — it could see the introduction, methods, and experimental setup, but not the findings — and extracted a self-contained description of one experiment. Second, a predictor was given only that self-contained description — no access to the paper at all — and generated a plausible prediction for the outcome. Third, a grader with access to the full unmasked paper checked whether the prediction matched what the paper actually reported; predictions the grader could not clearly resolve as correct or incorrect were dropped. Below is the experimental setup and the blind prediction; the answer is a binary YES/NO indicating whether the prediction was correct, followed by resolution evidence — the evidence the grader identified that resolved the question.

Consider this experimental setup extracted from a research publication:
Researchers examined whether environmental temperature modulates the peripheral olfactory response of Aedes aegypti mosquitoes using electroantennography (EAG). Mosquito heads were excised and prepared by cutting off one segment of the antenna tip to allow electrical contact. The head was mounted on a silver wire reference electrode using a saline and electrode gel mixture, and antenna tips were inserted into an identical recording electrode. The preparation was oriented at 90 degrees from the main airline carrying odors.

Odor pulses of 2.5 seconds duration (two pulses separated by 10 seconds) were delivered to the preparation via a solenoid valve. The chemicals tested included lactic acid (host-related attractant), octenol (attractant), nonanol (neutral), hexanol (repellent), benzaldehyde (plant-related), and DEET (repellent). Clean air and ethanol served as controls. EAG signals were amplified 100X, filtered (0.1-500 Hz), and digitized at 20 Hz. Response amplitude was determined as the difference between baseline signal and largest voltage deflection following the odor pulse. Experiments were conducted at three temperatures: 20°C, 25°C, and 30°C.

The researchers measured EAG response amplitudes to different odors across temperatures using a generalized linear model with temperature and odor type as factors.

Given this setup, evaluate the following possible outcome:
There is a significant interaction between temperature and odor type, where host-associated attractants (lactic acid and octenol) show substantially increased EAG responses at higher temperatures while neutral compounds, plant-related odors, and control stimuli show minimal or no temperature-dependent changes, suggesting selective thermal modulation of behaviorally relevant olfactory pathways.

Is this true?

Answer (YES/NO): NO